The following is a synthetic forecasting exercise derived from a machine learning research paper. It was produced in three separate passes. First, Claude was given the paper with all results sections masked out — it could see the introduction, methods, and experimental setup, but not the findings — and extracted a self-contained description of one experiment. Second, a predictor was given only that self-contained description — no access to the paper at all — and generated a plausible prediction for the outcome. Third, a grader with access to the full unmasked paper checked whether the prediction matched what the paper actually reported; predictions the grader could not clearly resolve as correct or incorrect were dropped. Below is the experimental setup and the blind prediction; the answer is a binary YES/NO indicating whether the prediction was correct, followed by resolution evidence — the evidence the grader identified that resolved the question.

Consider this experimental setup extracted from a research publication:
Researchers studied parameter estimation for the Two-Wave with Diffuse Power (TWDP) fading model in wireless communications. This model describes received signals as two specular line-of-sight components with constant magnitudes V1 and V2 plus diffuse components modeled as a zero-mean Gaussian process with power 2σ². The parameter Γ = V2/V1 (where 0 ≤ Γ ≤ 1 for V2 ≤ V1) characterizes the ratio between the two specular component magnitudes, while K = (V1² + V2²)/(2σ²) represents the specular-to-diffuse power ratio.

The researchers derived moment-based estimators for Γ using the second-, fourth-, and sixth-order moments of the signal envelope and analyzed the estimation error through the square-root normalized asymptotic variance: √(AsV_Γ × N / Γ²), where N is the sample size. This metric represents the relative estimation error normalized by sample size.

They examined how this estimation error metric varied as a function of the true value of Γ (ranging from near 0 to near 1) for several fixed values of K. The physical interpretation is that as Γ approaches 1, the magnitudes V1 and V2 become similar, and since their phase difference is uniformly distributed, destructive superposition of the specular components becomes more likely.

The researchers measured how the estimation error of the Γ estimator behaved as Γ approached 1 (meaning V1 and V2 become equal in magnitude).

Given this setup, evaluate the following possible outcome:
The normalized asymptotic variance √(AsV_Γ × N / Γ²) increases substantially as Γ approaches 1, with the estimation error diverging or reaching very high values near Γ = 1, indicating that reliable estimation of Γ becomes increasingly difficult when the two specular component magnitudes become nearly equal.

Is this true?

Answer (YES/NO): YES